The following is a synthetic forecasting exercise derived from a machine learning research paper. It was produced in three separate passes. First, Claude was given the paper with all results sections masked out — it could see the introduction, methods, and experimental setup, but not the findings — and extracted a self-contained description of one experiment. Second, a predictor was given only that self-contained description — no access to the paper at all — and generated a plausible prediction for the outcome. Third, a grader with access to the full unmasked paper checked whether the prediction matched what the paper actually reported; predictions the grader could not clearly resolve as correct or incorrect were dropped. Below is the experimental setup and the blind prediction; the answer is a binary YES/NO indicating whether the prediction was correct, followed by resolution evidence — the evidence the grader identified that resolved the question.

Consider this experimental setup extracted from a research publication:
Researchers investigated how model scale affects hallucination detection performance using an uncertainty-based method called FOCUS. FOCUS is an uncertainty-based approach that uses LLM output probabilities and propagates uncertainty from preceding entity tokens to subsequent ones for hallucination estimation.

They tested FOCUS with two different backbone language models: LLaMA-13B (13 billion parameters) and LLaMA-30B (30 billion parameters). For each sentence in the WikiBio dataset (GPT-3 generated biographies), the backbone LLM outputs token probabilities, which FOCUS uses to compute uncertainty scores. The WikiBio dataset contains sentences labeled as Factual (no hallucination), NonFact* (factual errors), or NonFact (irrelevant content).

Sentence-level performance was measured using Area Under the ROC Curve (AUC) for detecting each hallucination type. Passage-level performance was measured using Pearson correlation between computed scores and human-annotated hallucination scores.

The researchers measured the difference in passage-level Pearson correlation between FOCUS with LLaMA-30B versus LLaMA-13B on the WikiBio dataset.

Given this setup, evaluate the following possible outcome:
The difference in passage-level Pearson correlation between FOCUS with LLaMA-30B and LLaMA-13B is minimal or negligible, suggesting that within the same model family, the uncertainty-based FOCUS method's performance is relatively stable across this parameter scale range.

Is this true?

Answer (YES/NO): NO